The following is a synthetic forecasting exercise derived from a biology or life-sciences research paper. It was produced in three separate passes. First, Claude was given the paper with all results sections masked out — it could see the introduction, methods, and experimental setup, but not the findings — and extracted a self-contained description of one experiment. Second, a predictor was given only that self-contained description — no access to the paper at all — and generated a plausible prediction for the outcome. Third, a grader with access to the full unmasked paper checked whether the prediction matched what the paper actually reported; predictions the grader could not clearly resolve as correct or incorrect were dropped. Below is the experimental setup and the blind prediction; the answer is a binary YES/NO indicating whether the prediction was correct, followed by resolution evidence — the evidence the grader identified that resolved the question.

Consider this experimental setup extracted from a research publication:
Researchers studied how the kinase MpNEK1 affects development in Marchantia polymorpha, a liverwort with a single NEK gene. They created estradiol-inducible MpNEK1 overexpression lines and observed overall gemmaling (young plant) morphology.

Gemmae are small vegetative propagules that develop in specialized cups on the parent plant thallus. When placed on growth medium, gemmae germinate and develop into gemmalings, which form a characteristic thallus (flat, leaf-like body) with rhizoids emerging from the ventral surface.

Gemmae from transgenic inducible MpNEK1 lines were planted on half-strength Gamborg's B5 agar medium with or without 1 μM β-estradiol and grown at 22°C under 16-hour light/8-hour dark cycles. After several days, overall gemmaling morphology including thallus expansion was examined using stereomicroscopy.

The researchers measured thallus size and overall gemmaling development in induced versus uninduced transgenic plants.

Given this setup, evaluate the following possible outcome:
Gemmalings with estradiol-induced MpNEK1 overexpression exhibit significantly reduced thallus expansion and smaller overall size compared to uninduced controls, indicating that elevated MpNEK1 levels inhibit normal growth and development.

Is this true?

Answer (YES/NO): YES